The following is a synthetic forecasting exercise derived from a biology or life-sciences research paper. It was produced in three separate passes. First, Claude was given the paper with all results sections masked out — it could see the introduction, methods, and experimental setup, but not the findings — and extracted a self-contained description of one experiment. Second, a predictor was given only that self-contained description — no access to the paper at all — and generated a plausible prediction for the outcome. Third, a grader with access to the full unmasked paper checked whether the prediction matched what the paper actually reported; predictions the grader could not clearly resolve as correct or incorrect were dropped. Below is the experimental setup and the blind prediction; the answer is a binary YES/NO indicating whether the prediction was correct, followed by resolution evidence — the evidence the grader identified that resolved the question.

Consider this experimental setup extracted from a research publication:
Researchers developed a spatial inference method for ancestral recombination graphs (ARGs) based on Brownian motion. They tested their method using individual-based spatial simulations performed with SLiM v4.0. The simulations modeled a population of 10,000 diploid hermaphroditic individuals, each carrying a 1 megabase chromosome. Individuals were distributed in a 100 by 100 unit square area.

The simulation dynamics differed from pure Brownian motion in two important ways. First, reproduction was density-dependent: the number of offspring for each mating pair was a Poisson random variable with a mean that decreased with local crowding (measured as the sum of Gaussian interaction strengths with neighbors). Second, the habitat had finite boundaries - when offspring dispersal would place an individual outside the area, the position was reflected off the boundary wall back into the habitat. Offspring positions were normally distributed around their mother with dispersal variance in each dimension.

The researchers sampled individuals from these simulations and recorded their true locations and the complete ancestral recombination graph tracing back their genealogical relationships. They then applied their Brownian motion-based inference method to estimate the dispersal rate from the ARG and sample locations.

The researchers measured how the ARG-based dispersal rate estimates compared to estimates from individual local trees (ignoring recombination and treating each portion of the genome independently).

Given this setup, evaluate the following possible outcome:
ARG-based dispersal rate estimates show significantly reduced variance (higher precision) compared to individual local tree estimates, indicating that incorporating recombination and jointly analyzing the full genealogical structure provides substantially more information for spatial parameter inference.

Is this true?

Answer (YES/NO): NO